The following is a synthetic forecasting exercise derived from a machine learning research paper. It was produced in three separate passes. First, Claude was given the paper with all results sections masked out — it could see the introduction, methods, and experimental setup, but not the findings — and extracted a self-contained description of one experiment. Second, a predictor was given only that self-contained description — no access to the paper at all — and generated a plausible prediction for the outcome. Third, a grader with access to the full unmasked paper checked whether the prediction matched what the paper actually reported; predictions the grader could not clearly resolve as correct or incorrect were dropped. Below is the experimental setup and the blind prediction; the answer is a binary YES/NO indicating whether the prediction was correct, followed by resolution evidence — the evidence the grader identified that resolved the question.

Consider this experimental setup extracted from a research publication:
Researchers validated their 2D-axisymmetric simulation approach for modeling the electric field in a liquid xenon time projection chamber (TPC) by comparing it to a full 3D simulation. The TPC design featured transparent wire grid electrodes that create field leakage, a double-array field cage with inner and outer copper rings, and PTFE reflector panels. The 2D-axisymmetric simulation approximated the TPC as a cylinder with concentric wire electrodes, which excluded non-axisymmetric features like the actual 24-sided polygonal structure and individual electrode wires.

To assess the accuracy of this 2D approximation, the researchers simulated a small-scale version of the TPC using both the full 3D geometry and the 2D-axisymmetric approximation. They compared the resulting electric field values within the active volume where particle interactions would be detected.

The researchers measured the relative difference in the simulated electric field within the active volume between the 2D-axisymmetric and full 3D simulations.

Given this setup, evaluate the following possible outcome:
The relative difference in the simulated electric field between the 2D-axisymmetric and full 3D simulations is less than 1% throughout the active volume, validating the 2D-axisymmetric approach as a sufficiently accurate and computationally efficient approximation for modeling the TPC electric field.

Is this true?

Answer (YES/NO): YES